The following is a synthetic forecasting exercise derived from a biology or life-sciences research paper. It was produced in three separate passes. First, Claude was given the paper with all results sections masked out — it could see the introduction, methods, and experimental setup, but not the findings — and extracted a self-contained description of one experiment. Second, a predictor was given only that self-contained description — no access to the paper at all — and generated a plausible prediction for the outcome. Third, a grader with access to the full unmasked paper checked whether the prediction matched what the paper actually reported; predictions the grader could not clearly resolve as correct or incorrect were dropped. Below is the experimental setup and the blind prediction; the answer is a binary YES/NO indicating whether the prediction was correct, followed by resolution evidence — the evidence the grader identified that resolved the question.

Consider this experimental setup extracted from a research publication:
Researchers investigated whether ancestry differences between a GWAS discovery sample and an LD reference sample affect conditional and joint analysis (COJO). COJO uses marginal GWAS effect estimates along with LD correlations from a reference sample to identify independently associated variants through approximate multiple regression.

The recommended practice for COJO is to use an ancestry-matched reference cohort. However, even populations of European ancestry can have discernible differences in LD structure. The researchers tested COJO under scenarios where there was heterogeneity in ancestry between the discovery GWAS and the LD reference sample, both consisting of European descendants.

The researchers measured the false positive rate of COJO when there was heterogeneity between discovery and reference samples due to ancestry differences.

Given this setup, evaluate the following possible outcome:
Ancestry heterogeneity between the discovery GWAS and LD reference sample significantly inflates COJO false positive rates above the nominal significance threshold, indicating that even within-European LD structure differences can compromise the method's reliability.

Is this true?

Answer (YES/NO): YES